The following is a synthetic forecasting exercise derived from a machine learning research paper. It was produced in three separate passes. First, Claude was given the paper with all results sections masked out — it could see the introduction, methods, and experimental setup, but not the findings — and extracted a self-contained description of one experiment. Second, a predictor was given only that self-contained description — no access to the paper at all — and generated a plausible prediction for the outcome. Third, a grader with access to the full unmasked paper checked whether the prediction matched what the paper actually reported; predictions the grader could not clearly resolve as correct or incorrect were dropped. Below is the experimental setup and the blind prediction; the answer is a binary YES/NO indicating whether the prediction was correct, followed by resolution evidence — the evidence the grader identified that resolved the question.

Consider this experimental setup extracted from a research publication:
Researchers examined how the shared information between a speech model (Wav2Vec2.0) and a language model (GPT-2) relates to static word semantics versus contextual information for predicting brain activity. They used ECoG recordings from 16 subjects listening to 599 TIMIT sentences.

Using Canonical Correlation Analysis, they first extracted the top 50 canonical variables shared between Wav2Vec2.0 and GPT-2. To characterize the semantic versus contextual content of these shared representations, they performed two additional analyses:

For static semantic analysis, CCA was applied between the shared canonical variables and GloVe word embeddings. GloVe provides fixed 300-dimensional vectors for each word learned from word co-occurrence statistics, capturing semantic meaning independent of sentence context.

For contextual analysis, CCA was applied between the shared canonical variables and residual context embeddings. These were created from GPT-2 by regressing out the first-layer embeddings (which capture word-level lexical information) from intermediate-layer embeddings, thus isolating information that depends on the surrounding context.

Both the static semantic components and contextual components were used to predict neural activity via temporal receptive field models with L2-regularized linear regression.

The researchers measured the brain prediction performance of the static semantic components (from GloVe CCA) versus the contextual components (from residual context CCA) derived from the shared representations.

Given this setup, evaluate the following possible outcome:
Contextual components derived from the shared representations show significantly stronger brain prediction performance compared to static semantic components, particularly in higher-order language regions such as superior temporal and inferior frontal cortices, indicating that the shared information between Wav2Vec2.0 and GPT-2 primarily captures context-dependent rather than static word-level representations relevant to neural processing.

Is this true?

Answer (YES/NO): NO